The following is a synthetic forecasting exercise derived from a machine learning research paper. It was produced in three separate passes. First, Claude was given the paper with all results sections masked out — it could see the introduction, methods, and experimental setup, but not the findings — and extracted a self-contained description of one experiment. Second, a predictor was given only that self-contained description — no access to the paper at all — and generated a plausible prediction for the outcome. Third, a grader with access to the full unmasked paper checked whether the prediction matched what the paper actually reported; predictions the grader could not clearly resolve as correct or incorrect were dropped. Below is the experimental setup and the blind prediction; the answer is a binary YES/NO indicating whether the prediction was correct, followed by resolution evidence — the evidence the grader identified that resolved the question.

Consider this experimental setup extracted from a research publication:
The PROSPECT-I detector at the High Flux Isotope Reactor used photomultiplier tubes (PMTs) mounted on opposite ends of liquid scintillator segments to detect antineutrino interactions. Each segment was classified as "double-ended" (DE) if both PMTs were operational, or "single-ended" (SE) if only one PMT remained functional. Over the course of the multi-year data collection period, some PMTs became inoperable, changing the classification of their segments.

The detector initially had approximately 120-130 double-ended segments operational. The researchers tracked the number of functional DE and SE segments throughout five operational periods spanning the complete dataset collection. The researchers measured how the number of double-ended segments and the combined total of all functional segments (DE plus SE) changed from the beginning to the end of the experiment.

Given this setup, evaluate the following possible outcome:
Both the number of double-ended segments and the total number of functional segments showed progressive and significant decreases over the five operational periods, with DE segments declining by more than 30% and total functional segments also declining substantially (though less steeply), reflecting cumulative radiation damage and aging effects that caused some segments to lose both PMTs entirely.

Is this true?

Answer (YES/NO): NO